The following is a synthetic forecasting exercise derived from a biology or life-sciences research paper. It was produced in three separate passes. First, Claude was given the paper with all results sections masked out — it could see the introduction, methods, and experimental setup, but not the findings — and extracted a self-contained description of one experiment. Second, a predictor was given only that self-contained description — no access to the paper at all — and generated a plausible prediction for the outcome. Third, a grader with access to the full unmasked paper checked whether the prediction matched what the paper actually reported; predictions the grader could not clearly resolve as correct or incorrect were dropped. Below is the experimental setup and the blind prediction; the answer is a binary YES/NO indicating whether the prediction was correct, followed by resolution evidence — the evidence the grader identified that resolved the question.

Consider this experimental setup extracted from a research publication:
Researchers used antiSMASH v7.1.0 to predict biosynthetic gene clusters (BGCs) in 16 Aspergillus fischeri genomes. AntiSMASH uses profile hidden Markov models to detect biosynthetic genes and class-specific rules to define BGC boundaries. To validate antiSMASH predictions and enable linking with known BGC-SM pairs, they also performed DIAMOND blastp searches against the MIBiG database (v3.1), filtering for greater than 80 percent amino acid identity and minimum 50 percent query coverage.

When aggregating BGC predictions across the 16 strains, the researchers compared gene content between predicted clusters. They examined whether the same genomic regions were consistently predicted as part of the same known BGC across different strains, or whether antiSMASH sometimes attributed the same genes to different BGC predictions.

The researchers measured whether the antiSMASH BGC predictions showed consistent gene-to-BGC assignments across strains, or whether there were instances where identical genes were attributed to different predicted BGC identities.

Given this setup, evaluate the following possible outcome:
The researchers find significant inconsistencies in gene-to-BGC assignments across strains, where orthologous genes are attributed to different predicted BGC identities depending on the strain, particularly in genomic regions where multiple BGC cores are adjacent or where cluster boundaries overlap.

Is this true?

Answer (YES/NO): YES